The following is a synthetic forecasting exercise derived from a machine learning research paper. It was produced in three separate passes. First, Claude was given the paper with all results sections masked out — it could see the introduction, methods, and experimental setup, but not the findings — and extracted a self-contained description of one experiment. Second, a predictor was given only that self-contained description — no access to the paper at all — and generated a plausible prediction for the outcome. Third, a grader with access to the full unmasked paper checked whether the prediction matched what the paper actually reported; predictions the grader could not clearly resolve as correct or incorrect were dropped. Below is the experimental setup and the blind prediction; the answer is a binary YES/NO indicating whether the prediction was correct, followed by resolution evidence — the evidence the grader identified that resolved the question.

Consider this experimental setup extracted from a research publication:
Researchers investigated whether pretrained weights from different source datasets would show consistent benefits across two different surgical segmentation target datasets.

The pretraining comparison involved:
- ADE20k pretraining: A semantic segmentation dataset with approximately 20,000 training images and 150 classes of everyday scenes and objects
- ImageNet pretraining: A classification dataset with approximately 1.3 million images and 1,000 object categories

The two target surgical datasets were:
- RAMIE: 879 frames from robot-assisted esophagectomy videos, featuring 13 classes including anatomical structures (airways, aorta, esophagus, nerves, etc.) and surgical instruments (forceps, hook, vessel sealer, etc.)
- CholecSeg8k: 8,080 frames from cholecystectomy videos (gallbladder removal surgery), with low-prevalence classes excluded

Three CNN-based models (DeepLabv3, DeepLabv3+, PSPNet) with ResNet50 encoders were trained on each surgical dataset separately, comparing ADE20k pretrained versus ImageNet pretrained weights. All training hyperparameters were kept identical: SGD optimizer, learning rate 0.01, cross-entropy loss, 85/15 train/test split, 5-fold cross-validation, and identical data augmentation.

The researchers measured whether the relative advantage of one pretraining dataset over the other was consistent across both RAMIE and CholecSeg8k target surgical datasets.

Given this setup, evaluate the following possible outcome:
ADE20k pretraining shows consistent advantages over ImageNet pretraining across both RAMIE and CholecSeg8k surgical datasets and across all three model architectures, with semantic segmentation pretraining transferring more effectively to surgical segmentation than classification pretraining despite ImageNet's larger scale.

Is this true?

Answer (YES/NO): YES